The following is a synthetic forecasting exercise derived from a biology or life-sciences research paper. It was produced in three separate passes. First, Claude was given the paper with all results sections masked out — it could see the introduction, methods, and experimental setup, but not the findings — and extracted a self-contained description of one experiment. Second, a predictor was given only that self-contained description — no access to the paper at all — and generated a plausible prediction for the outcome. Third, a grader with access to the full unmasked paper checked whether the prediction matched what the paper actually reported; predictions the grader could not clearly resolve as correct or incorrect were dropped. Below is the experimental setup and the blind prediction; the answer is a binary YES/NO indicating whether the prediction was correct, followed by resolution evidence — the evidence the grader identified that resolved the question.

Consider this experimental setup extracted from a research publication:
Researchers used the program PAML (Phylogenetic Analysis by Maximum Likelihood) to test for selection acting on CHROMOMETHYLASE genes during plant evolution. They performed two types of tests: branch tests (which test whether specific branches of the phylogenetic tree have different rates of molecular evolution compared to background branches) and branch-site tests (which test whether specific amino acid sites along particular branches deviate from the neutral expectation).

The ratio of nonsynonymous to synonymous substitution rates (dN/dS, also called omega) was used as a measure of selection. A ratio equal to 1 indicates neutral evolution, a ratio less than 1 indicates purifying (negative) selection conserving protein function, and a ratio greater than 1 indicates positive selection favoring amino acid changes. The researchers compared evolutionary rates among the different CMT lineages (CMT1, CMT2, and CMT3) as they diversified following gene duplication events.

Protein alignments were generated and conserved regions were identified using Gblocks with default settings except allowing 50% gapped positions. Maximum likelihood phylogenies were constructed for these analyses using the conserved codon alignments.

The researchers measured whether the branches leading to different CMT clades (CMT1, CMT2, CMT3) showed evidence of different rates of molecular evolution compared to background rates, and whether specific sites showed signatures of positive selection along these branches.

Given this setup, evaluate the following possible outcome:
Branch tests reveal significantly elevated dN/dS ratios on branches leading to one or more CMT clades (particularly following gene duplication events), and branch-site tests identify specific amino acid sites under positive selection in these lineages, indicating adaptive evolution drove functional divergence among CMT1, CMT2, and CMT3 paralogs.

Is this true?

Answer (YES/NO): NO